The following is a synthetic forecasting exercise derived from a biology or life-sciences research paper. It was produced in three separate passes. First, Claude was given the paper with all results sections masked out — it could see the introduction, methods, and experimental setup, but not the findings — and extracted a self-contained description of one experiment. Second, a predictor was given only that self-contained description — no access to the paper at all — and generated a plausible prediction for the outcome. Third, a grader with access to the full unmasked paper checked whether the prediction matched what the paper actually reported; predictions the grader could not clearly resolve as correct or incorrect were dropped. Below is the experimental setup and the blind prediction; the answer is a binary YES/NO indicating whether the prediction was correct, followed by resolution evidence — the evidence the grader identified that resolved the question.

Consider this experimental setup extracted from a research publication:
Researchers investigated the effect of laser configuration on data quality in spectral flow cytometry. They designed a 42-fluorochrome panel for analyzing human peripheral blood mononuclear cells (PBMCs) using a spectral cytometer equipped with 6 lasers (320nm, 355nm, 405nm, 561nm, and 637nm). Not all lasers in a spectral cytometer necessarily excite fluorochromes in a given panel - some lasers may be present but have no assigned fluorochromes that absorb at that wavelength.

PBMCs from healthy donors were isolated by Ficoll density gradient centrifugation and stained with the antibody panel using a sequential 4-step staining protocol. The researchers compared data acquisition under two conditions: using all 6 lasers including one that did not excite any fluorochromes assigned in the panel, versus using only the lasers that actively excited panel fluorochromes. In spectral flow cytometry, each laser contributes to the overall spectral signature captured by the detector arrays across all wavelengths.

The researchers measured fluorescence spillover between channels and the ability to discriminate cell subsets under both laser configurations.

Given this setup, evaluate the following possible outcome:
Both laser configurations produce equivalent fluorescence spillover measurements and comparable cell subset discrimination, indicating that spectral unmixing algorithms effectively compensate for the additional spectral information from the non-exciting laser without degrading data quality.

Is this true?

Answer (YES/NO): NO